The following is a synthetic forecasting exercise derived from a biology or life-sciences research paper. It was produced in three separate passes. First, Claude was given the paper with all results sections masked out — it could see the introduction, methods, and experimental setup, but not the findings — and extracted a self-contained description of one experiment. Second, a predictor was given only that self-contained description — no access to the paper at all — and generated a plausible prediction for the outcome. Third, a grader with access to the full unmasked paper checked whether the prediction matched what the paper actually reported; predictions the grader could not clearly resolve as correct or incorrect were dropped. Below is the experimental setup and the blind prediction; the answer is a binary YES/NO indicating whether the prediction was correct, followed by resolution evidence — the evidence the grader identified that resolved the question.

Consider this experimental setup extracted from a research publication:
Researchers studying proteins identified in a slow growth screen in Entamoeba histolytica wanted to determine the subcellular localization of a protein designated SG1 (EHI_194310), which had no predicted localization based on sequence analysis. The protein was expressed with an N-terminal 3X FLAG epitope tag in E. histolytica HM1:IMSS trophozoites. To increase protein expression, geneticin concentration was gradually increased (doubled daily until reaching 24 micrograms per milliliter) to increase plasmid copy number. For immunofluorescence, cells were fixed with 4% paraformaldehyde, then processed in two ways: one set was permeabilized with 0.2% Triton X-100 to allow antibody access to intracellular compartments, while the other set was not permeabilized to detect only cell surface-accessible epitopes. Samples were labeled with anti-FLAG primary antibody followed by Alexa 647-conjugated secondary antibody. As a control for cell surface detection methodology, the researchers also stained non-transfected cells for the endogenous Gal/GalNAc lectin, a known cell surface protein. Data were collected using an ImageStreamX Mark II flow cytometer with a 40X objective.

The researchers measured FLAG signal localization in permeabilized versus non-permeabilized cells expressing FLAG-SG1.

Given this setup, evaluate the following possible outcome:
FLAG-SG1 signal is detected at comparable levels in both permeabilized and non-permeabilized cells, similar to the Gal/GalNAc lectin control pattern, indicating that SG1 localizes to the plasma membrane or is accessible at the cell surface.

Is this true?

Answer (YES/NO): NO